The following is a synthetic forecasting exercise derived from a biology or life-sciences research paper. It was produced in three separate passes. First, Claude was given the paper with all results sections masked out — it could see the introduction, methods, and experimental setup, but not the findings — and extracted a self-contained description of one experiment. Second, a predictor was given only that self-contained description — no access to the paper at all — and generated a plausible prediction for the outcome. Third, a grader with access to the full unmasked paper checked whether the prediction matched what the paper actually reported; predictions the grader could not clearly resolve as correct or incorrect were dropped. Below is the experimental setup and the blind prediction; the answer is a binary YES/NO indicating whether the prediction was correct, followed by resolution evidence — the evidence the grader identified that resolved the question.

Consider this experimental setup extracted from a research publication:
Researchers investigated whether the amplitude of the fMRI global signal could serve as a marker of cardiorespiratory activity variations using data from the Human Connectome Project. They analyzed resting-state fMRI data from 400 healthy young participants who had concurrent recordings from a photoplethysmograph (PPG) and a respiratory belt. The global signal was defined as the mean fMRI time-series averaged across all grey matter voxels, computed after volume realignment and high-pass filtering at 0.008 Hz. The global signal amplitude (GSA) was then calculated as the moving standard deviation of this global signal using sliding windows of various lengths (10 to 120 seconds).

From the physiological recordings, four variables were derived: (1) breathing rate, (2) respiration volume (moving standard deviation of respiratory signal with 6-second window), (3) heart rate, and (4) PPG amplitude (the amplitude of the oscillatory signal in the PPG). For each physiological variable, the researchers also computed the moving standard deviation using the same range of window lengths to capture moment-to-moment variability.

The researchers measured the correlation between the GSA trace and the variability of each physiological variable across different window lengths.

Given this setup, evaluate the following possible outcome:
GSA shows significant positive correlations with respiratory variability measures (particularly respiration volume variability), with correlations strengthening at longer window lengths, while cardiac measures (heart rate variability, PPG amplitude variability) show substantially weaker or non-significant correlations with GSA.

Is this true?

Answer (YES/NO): NO